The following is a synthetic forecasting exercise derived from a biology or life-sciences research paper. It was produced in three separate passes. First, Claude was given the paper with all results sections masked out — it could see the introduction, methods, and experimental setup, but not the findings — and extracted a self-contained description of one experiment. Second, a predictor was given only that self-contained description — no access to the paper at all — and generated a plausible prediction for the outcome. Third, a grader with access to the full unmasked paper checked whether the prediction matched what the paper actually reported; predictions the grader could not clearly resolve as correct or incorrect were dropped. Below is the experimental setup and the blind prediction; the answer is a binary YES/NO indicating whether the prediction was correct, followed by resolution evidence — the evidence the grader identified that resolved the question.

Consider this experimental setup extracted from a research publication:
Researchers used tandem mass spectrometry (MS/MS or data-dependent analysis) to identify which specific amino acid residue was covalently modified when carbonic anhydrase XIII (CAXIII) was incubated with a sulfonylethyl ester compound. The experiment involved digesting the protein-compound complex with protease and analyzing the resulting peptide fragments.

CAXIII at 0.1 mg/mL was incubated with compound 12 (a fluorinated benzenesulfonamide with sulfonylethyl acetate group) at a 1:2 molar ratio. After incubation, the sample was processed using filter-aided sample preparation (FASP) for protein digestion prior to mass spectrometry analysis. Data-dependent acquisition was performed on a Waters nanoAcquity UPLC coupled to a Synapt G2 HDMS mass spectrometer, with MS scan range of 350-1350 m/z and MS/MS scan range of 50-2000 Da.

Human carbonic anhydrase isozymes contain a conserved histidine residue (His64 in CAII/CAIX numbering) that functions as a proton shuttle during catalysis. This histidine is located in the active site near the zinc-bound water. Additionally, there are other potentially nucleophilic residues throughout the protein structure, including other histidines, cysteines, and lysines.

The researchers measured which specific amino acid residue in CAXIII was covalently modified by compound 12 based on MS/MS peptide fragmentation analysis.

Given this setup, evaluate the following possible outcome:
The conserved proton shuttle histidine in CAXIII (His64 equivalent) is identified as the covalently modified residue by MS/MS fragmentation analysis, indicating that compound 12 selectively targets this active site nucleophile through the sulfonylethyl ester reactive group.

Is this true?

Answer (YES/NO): YES